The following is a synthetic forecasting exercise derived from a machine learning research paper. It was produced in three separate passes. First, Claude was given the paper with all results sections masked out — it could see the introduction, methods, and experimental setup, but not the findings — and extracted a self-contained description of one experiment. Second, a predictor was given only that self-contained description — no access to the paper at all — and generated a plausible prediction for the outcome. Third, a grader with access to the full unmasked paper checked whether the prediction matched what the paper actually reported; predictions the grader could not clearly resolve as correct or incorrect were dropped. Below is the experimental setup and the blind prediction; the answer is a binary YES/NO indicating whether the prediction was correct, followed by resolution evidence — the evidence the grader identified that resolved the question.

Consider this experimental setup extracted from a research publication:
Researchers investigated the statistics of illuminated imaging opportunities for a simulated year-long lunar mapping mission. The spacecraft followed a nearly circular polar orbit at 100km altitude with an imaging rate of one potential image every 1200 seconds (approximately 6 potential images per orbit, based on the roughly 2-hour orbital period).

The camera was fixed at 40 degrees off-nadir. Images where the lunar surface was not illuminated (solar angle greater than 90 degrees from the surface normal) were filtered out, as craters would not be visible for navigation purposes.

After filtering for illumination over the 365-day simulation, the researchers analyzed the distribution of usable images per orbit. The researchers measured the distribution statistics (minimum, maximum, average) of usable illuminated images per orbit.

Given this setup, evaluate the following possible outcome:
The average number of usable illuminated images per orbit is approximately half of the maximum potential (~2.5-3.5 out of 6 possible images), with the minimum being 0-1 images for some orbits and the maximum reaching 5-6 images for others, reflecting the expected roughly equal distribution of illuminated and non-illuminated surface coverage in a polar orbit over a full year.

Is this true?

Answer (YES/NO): NO